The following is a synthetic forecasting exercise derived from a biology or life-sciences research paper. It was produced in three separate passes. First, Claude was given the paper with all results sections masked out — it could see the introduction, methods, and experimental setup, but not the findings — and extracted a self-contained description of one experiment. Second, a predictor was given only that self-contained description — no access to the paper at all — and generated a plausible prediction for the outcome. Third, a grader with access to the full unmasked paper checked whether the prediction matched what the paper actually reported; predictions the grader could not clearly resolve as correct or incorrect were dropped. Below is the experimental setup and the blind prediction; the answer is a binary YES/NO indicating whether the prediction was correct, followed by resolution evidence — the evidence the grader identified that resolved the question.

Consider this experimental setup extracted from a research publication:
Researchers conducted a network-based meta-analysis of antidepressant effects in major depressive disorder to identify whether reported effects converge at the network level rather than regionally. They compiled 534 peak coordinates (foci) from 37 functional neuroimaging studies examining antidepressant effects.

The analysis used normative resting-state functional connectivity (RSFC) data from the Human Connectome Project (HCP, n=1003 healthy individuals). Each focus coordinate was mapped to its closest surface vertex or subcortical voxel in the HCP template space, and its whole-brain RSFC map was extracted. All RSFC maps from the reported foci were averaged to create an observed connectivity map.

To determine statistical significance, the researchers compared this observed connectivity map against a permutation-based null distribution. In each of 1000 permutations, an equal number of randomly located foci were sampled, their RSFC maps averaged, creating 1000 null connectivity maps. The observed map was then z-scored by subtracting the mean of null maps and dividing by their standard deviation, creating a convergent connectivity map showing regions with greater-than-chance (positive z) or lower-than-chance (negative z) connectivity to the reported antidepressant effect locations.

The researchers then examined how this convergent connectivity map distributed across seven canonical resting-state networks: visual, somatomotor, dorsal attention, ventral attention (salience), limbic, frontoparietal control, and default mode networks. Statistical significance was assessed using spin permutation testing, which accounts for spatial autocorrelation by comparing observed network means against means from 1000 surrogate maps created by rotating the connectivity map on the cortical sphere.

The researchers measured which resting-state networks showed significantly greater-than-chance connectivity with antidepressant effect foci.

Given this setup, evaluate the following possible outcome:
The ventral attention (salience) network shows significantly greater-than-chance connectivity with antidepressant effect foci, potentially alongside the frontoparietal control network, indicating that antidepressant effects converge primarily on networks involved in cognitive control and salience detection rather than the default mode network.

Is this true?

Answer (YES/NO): YES